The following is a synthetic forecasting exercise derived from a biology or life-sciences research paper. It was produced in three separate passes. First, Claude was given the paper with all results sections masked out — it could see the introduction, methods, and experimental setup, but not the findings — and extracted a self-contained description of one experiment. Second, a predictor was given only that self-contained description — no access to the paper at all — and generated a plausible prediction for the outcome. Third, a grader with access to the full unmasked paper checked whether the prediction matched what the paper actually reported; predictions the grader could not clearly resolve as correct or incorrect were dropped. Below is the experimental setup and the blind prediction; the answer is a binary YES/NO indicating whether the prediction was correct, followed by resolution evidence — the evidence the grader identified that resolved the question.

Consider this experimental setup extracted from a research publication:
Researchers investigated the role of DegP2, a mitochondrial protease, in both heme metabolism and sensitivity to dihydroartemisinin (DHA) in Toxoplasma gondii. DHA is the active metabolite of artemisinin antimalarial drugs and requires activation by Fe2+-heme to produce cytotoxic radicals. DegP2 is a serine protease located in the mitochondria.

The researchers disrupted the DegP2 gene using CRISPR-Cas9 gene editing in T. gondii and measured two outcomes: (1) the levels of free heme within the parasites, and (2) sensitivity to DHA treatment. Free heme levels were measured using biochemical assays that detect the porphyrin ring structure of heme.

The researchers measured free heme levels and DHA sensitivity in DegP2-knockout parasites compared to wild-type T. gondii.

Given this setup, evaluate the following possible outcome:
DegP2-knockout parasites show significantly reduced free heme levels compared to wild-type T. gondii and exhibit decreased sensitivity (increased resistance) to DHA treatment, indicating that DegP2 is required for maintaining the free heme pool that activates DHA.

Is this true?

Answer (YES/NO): YES